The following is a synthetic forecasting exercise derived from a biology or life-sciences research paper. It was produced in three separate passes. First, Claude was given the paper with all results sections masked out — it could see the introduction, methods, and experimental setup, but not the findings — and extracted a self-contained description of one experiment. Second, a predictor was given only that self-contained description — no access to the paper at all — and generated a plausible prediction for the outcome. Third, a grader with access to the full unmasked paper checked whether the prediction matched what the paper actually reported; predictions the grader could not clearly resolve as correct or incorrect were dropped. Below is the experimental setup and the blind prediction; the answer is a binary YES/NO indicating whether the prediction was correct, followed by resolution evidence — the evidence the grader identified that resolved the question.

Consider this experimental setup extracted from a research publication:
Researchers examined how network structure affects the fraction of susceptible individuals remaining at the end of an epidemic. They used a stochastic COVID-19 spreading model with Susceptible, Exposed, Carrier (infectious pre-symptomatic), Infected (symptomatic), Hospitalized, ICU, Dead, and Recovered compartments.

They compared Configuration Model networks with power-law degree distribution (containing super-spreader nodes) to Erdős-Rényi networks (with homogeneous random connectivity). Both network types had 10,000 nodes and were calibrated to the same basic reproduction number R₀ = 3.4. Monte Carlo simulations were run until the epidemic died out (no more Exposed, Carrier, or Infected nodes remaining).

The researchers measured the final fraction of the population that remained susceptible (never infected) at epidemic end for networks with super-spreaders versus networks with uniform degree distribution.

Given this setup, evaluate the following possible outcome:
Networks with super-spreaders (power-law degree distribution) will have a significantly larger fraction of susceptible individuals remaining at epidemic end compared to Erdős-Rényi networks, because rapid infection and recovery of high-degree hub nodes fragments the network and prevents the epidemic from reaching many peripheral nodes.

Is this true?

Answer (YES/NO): YES